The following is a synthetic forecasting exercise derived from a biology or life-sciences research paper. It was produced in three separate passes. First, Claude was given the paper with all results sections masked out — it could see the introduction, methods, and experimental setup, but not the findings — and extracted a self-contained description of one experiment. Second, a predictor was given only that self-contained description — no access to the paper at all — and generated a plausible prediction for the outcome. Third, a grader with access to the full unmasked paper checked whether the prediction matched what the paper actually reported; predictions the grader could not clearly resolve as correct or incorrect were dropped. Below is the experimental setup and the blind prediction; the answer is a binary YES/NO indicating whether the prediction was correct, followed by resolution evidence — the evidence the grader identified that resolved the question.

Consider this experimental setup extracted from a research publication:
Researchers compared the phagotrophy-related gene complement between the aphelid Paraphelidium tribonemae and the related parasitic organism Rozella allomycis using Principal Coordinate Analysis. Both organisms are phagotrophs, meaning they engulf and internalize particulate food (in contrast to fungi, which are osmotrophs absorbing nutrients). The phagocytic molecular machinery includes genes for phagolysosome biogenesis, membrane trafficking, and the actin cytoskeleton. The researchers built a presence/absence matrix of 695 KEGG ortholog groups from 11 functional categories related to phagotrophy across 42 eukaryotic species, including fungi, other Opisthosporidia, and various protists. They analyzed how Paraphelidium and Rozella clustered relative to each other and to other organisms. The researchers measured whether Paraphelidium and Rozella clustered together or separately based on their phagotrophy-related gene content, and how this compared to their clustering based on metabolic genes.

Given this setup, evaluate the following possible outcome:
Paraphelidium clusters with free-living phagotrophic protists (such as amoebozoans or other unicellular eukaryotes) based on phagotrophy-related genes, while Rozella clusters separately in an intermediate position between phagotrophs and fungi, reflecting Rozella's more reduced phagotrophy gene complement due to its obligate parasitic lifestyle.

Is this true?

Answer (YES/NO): NO